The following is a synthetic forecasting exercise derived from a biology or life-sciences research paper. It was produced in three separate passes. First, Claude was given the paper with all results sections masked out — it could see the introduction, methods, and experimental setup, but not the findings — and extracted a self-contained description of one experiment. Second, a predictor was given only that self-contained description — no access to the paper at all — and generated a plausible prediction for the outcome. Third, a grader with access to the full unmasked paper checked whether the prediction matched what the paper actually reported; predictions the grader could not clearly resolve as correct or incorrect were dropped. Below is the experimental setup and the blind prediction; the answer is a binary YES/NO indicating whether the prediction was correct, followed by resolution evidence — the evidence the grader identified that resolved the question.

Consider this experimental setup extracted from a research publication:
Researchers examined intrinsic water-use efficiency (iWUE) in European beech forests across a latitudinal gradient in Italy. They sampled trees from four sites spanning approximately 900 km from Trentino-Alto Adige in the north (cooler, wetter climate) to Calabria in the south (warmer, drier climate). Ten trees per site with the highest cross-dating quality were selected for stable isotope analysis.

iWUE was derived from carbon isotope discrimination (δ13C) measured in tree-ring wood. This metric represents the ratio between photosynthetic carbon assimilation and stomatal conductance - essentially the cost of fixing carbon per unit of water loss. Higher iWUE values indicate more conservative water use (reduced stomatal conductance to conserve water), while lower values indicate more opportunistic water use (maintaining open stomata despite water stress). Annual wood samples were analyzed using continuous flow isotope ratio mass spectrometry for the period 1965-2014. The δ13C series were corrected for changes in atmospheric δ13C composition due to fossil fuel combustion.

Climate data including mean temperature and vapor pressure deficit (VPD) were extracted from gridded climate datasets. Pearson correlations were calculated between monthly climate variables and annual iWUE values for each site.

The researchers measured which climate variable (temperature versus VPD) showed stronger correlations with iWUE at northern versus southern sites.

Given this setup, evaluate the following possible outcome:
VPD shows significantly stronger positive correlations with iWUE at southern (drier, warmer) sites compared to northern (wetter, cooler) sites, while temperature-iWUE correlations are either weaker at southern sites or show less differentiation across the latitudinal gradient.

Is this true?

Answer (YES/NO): NO